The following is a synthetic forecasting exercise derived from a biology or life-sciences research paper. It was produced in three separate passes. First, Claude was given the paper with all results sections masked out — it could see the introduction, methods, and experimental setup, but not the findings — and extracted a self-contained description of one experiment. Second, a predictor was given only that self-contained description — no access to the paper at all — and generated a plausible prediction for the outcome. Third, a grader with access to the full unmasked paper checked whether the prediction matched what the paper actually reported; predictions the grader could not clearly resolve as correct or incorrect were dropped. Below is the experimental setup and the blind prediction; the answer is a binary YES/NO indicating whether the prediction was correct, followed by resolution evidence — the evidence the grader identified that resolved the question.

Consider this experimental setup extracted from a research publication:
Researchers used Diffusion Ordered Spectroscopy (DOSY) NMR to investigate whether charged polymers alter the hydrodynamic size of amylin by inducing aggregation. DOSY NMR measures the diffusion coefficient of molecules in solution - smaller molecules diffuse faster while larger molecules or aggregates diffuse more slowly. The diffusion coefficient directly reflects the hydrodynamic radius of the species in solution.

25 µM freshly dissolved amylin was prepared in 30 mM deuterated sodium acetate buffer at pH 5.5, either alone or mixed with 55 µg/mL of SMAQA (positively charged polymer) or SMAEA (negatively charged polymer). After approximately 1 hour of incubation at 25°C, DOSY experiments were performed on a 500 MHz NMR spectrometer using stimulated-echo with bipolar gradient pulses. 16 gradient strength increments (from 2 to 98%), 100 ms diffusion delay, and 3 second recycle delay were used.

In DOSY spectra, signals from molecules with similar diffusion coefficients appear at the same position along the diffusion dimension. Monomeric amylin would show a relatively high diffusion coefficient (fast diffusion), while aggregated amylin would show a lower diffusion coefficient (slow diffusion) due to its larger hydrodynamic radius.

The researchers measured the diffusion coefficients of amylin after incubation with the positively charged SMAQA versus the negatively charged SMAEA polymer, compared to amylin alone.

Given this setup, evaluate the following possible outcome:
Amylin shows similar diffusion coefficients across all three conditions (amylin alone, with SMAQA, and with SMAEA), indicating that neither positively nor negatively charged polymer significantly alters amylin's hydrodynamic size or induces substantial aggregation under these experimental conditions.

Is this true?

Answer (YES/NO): NO